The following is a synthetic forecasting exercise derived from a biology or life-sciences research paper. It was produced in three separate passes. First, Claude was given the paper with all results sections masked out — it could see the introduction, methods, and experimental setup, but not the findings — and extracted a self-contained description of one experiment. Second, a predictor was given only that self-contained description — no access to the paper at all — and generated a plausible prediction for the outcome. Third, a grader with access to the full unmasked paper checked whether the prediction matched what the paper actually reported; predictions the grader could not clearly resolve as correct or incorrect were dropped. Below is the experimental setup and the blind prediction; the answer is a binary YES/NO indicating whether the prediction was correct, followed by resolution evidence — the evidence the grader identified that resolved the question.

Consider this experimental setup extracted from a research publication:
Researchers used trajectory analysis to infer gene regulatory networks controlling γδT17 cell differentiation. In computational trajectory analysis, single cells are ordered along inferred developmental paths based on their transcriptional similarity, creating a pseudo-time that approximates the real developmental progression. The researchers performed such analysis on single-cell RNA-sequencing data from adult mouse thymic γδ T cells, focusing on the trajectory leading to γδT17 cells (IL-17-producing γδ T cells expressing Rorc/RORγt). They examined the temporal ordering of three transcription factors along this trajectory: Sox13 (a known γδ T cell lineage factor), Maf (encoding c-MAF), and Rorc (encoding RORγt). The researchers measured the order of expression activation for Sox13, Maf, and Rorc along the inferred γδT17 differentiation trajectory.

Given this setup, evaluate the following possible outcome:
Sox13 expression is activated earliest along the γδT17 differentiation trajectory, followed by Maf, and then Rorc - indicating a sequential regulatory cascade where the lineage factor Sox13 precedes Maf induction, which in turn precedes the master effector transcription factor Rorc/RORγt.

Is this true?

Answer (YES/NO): YES